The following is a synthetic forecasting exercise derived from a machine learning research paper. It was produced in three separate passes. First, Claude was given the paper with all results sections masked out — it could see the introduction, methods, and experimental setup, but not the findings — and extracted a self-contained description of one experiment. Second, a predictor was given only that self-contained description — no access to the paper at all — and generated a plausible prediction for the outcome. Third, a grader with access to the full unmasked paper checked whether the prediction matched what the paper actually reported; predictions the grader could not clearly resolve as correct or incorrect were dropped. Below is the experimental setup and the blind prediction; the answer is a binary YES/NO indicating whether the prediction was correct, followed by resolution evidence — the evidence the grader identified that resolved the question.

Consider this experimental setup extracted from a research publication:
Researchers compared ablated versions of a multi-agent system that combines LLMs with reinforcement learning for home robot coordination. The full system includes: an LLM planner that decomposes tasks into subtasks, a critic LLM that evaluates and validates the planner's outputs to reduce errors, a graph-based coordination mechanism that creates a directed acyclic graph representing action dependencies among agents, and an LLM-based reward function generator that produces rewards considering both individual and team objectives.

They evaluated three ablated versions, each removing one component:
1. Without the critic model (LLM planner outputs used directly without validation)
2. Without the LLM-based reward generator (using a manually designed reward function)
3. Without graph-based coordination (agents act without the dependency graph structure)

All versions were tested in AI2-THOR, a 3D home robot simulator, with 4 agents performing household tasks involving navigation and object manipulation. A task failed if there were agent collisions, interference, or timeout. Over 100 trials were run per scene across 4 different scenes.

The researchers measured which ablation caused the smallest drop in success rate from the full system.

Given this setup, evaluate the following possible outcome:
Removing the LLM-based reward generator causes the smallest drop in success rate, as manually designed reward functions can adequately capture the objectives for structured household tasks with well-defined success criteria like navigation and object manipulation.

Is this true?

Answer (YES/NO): YES